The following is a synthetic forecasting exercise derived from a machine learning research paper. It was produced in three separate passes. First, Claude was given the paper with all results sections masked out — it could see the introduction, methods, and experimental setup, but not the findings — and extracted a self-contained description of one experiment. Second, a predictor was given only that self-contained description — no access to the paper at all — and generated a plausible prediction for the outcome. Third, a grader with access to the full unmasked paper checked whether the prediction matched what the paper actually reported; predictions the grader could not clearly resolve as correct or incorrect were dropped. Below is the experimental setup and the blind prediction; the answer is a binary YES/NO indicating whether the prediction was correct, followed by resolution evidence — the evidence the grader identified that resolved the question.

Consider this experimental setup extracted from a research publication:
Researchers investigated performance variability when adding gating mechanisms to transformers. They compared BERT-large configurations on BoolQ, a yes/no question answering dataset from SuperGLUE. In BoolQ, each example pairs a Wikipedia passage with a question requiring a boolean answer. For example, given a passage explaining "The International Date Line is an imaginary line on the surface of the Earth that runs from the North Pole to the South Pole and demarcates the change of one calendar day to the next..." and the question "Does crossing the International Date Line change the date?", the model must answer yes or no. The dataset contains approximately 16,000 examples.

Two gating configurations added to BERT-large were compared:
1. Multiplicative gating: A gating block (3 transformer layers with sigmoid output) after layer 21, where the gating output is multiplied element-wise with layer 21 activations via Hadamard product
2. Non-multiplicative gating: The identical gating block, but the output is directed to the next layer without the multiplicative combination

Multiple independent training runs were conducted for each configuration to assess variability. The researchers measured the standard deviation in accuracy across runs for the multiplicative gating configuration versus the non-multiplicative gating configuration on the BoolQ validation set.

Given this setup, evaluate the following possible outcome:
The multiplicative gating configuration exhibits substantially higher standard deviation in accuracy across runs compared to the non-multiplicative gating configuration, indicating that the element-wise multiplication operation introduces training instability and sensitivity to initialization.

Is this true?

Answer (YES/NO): NO